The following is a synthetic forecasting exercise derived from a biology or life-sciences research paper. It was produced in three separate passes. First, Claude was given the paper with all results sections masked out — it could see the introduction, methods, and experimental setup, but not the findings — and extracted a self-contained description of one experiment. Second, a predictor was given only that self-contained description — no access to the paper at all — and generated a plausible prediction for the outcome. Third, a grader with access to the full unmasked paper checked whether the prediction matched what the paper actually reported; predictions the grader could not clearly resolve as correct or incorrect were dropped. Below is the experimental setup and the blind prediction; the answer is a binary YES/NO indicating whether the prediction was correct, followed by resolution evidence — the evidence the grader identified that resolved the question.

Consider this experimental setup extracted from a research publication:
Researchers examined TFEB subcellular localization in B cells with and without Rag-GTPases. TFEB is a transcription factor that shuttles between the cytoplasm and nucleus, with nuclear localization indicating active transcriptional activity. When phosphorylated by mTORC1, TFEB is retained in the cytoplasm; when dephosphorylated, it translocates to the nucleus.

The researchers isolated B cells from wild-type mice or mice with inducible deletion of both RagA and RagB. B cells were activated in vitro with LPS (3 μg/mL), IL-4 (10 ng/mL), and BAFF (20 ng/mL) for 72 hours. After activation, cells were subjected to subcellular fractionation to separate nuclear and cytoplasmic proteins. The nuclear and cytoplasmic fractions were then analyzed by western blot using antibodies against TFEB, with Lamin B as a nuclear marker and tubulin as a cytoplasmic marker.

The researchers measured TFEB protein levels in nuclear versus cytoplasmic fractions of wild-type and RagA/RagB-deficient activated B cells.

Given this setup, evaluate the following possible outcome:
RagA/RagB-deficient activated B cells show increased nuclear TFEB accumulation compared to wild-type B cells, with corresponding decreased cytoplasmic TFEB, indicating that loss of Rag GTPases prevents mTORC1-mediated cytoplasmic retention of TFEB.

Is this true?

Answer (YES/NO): NO